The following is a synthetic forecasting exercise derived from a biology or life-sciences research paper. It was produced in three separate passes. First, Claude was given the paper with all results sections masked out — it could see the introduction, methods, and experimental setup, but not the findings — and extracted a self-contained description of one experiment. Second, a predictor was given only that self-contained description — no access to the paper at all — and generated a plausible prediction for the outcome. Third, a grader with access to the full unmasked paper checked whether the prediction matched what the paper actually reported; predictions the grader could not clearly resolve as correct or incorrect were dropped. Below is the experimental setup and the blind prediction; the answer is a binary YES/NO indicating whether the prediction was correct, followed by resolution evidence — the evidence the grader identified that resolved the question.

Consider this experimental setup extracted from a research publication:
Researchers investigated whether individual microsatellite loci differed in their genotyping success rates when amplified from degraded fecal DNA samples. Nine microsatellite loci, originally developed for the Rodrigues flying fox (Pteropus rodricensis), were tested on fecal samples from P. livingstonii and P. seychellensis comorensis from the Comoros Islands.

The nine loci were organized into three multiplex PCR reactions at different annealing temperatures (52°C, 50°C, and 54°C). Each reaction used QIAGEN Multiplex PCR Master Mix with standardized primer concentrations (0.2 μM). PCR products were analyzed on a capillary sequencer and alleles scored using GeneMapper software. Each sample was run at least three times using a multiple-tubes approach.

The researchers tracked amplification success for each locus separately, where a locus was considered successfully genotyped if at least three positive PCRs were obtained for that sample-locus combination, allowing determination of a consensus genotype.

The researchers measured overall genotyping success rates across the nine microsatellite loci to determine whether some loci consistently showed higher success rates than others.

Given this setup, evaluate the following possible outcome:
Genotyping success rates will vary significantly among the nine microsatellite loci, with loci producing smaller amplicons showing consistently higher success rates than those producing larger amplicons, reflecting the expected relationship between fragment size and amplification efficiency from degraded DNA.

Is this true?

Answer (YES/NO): NO